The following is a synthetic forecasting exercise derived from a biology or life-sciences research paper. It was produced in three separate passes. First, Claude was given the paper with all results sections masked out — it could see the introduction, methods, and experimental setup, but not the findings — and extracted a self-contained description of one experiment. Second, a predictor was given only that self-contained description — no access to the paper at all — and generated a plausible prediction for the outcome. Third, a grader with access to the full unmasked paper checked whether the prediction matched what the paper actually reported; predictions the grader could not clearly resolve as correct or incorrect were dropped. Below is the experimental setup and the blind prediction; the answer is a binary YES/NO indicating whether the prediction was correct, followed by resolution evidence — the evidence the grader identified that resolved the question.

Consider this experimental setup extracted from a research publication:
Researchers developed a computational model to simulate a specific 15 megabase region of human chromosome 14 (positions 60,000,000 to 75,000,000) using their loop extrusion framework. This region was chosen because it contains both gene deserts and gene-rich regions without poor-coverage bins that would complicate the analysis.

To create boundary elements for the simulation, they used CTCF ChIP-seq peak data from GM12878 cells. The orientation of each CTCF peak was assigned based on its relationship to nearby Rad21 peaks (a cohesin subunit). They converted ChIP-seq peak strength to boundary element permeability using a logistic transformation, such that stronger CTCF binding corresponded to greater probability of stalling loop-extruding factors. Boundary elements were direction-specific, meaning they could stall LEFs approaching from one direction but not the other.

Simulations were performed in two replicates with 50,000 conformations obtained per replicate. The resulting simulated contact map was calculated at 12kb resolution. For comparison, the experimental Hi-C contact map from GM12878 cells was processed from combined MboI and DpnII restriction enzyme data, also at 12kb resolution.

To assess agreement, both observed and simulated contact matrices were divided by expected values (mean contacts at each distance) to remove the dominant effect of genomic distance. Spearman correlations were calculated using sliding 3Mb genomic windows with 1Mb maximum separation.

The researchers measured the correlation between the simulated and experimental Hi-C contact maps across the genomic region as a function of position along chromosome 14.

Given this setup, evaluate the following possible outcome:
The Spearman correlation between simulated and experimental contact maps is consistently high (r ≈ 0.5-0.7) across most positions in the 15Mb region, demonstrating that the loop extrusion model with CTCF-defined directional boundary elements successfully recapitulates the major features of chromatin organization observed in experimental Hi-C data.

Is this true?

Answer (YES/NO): NO